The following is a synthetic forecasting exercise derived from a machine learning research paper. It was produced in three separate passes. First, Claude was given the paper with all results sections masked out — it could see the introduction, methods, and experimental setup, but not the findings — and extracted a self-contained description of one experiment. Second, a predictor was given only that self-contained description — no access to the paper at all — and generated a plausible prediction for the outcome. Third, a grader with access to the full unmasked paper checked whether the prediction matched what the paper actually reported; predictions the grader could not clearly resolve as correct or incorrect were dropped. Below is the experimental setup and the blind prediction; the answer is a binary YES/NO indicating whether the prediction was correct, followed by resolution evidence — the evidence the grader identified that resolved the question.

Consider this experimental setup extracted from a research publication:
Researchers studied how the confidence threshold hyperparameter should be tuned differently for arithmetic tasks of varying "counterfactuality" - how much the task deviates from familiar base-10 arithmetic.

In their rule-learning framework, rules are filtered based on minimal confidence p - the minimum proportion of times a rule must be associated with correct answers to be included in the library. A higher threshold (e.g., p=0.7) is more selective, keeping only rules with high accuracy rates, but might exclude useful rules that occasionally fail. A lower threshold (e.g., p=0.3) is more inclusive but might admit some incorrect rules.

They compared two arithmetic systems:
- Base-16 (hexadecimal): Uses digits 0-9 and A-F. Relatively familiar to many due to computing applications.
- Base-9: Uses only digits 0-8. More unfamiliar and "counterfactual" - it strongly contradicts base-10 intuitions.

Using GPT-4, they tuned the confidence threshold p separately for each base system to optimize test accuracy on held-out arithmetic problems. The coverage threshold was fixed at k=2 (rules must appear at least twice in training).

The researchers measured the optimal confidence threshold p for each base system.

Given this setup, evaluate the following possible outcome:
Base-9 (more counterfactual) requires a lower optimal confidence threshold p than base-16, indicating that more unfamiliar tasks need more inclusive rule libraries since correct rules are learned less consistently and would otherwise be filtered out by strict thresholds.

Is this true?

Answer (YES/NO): YES